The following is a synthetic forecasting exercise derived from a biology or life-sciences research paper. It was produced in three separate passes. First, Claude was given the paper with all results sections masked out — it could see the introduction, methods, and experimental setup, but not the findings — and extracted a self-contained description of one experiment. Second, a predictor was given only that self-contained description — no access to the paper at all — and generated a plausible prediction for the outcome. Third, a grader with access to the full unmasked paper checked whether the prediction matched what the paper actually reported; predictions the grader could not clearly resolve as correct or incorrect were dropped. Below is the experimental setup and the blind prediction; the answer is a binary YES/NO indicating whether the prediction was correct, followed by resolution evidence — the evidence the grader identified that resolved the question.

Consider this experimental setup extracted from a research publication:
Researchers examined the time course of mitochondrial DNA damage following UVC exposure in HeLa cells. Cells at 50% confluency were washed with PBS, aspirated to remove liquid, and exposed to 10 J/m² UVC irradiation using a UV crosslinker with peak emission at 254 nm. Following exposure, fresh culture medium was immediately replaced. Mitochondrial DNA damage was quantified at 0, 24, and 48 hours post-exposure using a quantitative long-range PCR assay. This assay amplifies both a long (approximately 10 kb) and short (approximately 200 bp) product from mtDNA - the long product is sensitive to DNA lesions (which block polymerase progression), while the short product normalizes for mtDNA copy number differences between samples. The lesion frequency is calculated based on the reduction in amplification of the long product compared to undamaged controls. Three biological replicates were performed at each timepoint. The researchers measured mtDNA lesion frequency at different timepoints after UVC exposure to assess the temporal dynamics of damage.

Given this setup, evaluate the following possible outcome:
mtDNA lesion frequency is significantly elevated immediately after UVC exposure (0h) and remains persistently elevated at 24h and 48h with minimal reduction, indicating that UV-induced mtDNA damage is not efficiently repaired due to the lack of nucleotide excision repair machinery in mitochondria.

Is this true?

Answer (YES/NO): NO